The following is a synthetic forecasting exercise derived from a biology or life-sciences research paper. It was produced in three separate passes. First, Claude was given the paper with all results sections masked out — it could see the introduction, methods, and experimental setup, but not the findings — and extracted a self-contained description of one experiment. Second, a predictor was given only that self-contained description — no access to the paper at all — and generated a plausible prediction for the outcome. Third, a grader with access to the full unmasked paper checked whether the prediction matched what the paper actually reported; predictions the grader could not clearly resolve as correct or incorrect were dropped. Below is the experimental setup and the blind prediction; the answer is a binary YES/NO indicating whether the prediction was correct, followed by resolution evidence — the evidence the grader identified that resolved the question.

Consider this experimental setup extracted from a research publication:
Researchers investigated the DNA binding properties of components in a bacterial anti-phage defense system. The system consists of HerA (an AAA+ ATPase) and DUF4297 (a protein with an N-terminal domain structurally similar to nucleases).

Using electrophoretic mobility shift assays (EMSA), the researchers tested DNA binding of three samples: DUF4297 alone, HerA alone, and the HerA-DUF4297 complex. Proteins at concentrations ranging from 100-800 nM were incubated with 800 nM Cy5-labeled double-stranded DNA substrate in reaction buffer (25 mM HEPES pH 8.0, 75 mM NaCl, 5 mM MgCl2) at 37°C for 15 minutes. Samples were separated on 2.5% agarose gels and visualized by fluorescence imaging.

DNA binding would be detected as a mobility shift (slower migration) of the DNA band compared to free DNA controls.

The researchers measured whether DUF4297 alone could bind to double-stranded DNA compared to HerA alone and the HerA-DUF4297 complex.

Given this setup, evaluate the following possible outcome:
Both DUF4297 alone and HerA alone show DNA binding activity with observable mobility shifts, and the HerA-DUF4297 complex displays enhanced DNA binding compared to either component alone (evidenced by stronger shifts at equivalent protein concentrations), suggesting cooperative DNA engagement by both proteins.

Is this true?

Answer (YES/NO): NO